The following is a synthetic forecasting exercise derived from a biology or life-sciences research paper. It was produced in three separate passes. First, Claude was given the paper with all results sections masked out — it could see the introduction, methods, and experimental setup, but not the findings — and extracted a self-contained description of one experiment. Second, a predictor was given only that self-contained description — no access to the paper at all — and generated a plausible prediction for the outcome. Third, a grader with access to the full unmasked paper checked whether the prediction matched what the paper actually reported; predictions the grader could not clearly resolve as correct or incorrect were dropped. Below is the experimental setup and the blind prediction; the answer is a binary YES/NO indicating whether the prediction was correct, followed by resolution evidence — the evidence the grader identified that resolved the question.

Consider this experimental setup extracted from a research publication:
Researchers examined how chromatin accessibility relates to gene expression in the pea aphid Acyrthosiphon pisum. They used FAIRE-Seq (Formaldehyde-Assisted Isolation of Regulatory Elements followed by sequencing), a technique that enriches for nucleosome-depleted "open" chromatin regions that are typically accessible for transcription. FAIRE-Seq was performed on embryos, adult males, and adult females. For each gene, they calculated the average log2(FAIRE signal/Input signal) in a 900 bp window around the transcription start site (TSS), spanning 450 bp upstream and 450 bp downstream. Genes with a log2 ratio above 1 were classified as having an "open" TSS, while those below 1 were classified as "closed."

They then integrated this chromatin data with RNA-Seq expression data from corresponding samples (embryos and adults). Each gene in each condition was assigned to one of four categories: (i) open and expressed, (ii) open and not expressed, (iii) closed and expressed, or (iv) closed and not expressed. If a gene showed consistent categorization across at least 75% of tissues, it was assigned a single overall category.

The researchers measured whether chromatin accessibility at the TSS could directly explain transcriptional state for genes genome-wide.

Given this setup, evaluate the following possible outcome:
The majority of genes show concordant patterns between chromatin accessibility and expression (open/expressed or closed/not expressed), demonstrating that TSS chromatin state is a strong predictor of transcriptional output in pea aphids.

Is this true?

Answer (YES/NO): NO